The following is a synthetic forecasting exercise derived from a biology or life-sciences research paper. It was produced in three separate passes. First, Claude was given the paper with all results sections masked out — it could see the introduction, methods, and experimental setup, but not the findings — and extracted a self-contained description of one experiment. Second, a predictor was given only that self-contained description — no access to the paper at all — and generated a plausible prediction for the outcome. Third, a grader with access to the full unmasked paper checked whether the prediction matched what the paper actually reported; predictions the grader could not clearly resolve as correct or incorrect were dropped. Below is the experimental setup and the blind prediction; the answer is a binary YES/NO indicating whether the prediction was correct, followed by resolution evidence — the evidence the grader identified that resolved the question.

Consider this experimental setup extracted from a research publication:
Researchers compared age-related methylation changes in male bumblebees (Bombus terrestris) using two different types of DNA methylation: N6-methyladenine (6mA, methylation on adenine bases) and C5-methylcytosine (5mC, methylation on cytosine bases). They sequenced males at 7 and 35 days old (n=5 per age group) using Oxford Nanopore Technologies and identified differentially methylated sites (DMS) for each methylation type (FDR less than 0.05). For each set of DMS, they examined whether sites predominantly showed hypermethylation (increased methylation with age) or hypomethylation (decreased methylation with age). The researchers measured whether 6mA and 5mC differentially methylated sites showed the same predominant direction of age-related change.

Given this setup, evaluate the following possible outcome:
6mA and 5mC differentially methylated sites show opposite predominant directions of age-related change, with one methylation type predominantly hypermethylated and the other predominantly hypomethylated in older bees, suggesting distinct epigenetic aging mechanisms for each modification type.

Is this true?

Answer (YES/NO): NO